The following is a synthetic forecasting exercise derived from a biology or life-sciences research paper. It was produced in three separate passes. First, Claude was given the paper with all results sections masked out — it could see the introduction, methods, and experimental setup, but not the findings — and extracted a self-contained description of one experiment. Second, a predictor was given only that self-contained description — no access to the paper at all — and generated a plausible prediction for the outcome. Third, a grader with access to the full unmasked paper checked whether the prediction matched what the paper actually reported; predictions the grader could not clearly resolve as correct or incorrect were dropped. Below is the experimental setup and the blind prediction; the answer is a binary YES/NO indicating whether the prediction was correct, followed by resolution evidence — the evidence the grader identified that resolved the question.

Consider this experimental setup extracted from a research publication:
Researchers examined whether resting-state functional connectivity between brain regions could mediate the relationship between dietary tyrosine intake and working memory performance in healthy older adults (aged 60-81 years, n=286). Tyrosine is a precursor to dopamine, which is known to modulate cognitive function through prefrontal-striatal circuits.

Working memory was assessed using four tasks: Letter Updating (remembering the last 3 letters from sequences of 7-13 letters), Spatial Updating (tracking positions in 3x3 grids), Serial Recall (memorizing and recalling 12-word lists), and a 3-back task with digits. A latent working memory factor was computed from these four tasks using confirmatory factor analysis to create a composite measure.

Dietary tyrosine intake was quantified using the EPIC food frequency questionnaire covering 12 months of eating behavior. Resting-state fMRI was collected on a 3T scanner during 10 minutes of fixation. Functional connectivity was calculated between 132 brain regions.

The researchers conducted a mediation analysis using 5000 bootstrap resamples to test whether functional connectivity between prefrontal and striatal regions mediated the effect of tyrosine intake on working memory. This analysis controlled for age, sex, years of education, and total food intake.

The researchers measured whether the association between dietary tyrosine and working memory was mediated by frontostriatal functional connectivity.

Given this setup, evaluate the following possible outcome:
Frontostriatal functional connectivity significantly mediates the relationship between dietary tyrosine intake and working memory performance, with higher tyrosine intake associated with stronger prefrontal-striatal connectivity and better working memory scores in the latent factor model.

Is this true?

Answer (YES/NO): NO